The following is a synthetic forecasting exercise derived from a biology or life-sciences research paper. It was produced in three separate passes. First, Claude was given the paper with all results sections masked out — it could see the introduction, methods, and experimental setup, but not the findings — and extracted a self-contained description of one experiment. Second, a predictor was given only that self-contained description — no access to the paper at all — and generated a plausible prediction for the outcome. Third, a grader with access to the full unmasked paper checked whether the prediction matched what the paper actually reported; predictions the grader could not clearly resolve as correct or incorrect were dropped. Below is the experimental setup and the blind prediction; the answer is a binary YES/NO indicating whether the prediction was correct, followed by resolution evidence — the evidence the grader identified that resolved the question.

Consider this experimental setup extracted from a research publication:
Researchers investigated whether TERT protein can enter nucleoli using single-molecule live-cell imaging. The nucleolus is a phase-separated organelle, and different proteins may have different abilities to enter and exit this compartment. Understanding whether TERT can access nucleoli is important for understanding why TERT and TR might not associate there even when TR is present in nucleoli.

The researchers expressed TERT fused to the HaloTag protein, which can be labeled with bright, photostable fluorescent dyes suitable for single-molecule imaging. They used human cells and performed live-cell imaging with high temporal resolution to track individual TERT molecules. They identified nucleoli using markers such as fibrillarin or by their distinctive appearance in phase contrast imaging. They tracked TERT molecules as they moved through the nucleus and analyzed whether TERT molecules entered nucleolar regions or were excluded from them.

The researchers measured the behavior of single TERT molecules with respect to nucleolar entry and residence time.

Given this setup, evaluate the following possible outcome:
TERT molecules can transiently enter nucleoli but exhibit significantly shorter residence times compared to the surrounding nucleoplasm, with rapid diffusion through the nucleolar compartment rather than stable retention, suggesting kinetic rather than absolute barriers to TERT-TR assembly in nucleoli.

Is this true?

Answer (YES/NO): NO